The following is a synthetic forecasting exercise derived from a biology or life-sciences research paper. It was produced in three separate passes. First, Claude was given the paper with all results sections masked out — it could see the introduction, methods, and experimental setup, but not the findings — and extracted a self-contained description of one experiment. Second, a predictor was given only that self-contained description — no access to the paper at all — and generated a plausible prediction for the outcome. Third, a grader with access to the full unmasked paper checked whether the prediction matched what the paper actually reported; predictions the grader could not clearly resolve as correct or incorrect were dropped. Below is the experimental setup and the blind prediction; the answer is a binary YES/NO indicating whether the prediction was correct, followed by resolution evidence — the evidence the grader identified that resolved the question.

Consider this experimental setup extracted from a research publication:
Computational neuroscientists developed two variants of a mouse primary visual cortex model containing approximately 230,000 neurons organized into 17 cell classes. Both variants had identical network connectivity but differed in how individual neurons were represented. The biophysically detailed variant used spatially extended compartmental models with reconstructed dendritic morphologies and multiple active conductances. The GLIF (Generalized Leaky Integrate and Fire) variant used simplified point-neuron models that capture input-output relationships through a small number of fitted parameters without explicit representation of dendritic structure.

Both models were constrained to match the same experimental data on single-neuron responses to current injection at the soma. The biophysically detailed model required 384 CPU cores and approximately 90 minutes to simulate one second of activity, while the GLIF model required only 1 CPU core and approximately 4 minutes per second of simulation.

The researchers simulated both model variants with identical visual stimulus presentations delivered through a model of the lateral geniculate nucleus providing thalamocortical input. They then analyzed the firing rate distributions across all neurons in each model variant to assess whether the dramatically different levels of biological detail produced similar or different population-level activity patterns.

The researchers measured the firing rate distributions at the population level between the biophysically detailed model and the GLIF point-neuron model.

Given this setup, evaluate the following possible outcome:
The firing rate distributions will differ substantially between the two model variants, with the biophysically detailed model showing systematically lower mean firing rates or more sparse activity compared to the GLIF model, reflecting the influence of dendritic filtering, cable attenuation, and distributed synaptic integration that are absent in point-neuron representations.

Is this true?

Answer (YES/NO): NO